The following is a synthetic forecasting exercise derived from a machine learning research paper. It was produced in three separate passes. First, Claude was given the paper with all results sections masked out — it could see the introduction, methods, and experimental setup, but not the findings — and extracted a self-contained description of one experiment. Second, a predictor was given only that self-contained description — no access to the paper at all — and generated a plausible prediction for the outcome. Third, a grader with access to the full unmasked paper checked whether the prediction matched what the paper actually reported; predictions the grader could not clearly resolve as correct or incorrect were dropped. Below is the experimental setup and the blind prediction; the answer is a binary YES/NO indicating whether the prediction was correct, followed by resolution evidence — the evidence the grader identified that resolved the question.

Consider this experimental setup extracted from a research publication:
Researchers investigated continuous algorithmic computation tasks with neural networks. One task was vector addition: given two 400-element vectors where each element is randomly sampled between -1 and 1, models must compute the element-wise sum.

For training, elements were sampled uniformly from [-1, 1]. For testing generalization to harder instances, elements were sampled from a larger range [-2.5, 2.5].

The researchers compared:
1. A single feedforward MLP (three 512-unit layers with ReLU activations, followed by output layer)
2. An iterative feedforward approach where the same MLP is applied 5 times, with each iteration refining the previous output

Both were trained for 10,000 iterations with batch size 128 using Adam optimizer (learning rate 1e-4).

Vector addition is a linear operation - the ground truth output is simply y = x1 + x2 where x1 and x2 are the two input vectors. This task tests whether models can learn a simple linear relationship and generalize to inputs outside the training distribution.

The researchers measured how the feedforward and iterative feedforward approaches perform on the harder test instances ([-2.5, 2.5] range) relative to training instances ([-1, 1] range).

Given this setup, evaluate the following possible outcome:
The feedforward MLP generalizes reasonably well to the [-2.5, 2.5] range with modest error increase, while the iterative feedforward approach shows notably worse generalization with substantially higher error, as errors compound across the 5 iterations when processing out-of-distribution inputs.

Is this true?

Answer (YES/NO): NO